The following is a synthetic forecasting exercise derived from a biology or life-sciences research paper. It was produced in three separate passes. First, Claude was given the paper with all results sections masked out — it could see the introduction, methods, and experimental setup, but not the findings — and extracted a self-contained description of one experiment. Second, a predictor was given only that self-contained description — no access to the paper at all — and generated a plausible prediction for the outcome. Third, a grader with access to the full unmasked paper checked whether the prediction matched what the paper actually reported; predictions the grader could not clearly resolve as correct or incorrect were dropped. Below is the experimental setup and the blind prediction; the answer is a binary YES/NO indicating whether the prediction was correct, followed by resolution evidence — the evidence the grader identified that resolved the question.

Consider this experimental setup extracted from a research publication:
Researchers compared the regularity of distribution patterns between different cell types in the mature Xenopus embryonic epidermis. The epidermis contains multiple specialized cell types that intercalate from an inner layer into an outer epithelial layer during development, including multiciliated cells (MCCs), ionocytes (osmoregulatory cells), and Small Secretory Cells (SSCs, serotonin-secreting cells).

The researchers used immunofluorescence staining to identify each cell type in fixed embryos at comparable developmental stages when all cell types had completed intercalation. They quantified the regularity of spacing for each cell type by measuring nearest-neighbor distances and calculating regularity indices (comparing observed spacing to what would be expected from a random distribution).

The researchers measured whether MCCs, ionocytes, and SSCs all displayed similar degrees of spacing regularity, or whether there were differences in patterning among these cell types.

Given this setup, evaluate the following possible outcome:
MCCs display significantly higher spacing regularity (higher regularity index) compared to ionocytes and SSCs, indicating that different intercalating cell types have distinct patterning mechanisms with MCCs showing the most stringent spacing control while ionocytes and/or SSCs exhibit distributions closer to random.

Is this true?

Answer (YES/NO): YES